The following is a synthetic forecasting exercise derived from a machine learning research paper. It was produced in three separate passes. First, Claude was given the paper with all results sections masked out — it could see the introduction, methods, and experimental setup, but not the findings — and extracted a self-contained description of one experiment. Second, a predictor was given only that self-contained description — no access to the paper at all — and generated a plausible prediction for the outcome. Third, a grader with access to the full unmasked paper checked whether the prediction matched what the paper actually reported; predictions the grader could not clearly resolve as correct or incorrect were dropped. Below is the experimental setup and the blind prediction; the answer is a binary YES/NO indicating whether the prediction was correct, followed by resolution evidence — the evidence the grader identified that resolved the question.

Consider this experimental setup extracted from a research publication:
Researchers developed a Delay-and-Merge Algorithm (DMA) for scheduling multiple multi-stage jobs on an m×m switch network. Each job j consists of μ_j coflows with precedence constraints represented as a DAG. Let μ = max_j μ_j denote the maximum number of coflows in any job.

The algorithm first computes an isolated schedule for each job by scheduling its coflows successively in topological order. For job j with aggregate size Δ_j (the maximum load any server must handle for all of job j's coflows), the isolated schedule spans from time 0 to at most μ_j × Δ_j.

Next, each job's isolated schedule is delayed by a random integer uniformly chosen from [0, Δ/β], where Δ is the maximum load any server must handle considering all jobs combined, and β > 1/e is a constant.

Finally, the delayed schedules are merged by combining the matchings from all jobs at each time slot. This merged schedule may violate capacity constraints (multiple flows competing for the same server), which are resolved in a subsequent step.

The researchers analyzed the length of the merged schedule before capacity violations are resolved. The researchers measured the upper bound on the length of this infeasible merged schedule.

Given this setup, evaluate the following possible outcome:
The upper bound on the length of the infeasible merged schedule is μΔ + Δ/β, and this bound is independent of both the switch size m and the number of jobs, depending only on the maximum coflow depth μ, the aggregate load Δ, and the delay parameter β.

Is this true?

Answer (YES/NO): YES